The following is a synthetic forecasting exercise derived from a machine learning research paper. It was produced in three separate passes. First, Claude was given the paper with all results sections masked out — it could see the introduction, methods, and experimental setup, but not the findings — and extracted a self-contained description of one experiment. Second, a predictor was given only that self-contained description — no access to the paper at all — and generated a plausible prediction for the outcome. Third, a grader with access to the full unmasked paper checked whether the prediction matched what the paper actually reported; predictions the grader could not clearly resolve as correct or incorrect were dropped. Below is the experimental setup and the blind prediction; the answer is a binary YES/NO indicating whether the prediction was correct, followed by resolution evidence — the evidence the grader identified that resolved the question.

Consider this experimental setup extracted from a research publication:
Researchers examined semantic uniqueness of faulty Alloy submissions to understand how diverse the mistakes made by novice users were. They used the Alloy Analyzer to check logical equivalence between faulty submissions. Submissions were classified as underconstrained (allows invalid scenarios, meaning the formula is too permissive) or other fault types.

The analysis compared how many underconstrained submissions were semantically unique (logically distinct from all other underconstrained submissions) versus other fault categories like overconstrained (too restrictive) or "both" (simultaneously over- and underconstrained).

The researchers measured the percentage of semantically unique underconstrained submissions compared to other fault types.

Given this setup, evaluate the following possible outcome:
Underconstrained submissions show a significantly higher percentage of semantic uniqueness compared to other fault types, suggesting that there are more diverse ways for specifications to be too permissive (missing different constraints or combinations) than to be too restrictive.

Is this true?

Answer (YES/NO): NO